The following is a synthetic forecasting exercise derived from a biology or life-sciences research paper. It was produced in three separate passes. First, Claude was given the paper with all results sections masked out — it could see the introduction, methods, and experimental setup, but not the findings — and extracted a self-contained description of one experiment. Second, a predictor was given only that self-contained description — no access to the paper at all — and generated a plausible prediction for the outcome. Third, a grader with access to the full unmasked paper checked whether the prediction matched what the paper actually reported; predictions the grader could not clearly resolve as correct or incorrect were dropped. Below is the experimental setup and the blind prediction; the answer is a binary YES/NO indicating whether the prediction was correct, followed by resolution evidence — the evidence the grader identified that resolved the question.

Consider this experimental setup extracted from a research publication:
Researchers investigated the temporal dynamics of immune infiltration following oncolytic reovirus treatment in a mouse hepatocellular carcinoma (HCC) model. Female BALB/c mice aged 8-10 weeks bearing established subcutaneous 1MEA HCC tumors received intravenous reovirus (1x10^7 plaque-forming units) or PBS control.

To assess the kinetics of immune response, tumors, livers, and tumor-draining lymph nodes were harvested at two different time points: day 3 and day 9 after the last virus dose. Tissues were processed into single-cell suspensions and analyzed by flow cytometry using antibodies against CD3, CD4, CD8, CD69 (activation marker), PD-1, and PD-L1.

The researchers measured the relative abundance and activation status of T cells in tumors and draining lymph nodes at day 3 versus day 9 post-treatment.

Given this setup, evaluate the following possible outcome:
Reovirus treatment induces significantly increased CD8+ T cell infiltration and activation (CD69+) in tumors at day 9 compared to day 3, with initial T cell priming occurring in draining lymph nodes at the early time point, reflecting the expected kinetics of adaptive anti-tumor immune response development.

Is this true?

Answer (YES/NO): NO